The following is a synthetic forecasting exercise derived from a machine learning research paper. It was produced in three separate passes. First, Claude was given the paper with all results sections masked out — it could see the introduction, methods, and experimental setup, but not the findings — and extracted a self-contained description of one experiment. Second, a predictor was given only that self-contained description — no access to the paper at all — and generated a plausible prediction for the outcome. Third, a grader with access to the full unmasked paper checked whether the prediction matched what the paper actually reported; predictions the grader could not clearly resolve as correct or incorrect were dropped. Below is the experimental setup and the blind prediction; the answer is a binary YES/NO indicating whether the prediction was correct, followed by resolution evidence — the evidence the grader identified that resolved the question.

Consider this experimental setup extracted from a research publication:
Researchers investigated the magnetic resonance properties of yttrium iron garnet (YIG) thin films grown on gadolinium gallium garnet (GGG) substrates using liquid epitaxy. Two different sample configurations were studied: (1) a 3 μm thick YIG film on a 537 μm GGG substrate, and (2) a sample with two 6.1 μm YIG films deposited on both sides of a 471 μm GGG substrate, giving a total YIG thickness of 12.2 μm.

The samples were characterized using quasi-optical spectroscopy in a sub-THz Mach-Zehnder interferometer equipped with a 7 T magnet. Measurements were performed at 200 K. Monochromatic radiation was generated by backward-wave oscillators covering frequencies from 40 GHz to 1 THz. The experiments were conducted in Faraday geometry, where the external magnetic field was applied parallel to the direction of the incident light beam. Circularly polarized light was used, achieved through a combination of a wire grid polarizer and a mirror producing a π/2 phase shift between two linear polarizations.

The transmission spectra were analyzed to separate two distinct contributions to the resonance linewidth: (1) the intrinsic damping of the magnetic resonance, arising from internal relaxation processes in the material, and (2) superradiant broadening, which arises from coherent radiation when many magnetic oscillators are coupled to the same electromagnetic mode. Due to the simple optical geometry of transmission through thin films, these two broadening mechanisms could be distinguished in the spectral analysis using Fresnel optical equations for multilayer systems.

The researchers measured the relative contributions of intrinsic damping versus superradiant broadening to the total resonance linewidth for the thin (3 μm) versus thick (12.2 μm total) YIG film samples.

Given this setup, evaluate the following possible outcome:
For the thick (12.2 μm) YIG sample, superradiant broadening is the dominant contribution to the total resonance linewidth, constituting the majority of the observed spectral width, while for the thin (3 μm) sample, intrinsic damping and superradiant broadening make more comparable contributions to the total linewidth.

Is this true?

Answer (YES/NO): NO